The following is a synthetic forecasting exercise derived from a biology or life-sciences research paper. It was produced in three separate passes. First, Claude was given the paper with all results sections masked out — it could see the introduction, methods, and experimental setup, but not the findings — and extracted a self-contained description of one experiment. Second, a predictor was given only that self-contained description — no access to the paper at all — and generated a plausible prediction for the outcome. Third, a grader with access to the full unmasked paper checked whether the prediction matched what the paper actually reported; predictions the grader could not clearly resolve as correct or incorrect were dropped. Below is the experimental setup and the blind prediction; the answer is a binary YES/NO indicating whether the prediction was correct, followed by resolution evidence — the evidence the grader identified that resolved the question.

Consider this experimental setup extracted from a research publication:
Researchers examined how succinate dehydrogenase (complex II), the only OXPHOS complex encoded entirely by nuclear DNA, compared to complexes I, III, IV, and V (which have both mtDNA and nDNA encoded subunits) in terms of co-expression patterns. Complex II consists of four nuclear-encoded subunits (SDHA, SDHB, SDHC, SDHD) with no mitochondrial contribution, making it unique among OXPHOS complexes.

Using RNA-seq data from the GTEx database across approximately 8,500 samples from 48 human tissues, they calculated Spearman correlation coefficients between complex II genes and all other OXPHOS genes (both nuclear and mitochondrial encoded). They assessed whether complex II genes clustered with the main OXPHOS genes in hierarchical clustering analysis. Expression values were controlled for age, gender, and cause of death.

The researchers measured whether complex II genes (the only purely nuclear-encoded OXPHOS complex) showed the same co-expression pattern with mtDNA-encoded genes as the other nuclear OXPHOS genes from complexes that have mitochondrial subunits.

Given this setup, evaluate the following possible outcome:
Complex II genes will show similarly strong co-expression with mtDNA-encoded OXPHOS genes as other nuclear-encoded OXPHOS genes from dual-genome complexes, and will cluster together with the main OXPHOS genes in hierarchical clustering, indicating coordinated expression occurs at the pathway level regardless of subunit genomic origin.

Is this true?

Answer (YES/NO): NO